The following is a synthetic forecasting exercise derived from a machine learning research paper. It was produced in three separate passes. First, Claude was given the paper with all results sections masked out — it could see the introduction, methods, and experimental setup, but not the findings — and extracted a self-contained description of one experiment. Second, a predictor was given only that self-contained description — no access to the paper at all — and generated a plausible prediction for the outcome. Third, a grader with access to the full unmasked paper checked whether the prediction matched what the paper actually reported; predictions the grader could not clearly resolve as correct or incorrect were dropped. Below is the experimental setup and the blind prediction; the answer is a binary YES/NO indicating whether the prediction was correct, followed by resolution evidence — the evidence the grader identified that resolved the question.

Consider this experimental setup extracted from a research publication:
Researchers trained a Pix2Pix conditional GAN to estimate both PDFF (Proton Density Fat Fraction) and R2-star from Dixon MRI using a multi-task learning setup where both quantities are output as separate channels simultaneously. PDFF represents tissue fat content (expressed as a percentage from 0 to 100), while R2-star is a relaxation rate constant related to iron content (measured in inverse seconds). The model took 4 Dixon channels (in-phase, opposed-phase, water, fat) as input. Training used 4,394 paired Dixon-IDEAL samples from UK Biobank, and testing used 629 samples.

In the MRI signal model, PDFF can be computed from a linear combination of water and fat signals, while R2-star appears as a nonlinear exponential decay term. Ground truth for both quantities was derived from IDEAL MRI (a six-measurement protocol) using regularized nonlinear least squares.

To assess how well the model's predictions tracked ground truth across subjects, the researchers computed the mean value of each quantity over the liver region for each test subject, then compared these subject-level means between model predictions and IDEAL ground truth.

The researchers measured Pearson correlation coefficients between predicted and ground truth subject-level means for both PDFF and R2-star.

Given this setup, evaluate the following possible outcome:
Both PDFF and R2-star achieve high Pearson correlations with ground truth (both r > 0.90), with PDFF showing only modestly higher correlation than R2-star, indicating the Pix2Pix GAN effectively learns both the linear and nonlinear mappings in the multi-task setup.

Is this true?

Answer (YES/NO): NO